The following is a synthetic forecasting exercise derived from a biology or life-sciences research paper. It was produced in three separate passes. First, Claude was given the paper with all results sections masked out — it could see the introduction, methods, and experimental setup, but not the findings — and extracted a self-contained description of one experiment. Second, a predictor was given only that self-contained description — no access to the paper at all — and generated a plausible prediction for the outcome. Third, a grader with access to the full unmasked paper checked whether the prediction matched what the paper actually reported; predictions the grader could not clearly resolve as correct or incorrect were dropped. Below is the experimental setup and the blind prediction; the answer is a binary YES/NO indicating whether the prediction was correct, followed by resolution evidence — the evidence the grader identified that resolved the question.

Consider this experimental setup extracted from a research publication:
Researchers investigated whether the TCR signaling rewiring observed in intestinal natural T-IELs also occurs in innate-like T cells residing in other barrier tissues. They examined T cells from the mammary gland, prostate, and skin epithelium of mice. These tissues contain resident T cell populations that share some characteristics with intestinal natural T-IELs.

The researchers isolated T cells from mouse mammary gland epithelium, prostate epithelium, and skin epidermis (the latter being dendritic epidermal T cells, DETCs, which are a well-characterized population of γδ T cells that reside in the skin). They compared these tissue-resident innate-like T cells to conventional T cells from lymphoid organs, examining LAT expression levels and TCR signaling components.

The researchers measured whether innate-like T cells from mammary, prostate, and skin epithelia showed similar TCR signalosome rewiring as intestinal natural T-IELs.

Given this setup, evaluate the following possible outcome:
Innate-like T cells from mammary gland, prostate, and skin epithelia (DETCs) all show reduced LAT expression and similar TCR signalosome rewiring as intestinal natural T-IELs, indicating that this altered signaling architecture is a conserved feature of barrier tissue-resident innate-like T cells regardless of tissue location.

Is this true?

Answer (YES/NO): NO